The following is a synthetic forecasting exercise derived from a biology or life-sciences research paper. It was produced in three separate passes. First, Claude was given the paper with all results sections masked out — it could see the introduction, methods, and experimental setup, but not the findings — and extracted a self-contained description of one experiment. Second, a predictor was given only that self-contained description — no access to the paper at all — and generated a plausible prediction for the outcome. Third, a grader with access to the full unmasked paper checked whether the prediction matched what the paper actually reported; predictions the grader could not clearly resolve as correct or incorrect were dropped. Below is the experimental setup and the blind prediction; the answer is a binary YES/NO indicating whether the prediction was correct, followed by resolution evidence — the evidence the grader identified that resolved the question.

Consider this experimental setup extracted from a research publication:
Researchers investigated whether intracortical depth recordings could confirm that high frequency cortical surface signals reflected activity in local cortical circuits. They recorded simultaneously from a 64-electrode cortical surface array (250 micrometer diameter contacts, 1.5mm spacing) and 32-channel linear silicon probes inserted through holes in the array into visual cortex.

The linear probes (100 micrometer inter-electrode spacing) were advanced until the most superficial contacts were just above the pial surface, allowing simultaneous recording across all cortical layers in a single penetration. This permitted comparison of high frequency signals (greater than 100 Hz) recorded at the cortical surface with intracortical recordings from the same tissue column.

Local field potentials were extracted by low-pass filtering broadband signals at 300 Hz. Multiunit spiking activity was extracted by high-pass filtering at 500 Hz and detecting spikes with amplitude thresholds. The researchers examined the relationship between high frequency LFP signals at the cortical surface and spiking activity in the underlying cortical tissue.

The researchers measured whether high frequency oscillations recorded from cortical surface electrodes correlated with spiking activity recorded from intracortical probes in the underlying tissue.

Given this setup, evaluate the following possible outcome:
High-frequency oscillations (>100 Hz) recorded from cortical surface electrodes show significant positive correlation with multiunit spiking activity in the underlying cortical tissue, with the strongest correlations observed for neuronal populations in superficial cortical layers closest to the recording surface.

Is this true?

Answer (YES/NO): NO